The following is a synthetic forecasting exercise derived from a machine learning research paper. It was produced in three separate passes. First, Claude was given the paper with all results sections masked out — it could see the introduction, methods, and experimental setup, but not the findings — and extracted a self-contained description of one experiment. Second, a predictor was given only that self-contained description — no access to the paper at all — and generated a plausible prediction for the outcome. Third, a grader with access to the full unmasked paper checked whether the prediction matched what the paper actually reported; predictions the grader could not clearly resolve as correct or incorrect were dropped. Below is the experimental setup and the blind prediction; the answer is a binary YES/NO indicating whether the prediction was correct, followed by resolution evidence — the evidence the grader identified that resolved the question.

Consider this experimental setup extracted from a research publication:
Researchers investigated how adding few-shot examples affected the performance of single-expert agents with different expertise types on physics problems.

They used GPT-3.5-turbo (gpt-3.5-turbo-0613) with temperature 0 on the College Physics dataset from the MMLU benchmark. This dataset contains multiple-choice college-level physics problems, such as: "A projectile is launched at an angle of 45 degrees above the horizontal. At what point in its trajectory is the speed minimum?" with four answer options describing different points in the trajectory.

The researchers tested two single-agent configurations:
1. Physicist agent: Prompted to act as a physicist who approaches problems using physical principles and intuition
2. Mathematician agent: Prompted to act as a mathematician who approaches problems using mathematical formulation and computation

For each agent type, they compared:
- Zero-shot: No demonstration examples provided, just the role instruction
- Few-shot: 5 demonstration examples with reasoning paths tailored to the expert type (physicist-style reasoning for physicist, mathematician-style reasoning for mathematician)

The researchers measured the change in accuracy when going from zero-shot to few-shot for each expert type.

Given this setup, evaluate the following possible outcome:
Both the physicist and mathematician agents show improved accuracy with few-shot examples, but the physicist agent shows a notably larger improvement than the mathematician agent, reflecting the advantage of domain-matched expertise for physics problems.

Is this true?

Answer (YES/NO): NO